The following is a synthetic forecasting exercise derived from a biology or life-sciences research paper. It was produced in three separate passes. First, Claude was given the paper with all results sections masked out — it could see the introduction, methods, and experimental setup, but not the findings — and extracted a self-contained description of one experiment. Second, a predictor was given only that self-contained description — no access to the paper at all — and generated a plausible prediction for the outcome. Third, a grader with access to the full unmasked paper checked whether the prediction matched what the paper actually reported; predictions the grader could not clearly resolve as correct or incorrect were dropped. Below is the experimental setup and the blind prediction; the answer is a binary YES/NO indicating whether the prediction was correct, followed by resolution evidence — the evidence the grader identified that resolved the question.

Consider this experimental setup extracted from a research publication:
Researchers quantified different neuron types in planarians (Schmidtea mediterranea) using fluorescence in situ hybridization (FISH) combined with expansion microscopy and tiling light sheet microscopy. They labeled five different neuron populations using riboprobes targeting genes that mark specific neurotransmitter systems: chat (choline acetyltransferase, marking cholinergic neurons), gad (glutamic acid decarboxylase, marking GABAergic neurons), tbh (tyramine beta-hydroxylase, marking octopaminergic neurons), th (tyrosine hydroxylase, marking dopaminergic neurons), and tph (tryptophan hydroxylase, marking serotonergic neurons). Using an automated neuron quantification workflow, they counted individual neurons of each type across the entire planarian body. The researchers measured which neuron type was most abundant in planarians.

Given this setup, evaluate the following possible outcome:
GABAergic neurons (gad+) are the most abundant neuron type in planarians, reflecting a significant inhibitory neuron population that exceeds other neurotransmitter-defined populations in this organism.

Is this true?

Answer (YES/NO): NO